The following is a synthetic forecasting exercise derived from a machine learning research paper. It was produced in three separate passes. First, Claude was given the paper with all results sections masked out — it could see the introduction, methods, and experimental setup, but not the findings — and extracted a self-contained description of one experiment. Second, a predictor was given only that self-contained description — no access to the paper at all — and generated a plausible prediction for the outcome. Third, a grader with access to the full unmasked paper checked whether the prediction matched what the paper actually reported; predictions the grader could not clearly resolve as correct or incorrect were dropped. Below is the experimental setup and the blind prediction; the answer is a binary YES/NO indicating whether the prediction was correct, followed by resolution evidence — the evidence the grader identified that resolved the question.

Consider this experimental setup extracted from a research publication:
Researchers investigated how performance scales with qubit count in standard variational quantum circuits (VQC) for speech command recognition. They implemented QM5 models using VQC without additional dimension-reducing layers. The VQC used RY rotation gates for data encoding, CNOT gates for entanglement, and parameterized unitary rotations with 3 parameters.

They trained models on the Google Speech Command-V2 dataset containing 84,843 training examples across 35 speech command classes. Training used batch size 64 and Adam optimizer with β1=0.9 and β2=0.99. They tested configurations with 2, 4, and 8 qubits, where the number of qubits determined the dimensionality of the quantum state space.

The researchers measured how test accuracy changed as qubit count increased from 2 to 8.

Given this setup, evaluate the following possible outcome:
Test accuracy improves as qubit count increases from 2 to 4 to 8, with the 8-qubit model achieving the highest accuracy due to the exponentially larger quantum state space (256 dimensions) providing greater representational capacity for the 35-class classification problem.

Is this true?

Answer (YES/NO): YES